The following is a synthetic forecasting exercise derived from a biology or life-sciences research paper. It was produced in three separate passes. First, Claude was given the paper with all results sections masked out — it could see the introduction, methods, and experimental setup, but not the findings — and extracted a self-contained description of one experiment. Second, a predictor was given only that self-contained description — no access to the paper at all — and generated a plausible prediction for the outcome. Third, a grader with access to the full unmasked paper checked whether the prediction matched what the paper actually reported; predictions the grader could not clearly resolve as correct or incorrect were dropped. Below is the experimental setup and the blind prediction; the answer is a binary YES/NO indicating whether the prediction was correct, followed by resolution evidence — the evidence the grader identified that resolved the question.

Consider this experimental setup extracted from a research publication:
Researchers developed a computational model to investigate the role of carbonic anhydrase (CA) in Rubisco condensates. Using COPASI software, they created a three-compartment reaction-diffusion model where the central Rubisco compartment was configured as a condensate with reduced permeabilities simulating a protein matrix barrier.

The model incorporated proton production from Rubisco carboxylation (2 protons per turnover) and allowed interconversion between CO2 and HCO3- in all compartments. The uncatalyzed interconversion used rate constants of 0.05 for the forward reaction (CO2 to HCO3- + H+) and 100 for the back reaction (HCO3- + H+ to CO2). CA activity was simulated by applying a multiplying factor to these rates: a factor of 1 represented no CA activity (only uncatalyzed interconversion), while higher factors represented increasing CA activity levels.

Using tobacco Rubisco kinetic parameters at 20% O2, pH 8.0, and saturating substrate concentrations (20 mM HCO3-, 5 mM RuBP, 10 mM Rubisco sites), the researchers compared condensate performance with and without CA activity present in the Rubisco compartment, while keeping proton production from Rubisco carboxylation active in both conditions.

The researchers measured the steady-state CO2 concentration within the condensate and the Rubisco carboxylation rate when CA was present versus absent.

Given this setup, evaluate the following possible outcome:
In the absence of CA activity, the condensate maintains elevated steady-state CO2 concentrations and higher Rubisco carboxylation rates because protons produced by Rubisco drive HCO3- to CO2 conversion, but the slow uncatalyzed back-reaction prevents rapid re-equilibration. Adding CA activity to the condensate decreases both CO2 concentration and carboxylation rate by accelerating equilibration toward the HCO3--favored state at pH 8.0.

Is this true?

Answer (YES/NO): NO